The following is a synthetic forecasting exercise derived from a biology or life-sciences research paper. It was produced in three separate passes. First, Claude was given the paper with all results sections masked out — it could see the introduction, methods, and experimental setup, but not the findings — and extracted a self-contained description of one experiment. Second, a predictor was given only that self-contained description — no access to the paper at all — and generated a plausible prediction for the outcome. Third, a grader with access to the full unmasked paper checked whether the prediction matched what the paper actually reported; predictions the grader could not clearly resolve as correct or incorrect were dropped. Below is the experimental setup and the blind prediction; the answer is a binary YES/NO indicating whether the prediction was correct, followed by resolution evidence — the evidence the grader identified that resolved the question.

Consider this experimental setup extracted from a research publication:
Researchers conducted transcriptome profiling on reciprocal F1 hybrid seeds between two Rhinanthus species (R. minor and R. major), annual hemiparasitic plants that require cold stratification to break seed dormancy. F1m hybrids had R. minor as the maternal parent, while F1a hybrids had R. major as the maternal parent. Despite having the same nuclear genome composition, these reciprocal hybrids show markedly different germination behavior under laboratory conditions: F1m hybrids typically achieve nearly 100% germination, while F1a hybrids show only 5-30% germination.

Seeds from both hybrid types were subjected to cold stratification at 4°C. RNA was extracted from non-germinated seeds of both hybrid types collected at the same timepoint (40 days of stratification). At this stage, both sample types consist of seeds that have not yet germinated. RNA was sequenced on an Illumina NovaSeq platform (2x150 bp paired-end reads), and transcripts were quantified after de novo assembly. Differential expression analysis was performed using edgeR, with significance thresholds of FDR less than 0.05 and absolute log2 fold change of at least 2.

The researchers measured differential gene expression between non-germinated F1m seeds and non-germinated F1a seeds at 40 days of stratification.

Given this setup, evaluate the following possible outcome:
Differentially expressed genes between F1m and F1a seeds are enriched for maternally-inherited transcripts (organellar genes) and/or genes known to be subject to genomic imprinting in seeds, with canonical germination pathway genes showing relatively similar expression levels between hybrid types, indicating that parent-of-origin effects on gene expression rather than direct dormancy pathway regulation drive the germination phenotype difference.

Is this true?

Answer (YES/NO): NO